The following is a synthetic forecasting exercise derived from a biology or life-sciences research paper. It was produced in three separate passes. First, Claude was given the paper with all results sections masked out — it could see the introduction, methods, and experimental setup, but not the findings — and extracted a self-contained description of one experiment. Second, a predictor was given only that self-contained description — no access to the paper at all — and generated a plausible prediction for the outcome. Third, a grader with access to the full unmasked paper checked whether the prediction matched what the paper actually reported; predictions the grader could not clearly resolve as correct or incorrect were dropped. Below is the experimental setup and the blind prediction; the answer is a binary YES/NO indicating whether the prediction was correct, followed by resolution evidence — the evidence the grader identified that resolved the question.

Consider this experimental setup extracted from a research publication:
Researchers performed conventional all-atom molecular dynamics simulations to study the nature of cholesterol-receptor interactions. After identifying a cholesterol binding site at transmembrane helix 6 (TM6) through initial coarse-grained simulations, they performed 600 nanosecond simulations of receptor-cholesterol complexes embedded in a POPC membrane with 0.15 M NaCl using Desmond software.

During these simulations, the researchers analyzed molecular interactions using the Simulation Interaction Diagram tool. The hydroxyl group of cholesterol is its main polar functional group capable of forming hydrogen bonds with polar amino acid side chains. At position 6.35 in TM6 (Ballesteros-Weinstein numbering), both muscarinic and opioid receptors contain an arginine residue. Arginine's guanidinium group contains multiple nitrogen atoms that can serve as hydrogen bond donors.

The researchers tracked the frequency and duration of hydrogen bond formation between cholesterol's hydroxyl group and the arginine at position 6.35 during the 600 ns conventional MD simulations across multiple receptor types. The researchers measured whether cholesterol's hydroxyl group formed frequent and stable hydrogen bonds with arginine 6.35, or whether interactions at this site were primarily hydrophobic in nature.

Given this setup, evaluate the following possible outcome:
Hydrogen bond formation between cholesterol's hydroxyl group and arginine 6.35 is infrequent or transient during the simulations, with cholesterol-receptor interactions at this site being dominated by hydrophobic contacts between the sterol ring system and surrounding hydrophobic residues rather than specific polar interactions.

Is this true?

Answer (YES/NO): NO